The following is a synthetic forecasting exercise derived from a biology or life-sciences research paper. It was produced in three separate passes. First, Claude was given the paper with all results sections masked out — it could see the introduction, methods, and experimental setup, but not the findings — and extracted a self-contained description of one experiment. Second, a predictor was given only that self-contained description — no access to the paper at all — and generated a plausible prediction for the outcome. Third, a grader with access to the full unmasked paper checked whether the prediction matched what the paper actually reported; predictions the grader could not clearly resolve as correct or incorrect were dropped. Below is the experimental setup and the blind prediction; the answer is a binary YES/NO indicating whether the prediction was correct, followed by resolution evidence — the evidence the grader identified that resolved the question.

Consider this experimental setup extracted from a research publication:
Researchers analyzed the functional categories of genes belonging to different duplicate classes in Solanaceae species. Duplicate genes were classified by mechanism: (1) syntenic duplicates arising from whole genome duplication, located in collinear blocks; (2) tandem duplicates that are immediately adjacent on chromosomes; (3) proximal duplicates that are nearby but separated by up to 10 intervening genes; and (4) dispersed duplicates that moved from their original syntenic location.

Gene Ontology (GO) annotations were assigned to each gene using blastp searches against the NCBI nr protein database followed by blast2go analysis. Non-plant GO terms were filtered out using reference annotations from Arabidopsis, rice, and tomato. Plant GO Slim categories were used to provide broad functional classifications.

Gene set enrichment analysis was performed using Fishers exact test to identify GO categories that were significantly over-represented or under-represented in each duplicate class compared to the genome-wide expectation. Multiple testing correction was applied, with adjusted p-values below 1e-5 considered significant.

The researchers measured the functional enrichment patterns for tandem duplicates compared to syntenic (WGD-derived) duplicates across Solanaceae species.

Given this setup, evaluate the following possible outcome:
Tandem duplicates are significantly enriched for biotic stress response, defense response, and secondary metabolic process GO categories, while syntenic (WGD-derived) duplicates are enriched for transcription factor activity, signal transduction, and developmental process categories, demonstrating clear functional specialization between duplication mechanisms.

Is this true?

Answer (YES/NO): NO